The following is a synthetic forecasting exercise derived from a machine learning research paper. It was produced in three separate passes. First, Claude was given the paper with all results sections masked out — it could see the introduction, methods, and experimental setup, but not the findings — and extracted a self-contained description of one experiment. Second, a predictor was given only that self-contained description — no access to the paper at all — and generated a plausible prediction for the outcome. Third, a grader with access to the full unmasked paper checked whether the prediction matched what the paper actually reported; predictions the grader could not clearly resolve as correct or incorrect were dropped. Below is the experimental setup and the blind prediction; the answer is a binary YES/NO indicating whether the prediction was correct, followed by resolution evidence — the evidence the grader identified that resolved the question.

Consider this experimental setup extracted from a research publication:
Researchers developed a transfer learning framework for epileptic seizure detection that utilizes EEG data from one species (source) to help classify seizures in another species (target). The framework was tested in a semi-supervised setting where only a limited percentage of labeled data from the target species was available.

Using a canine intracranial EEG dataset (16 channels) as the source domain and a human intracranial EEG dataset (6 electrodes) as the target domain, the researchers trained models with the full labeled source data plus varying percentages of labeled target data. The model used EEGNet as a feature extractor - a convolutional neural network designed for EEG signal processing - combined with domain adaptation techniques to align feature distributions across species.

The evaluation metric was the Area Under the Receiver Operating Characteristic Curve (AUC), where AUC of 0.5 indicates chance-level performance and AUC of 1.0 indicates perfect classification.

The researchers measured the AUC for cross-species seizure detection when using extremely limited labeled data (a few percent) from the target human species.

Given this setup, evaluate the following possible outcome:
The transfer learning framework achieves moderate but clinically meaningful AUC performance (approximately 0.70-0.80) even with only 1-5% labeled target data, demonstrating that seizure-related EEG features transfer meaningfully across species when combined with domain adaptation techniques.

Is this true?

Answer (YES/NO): NO